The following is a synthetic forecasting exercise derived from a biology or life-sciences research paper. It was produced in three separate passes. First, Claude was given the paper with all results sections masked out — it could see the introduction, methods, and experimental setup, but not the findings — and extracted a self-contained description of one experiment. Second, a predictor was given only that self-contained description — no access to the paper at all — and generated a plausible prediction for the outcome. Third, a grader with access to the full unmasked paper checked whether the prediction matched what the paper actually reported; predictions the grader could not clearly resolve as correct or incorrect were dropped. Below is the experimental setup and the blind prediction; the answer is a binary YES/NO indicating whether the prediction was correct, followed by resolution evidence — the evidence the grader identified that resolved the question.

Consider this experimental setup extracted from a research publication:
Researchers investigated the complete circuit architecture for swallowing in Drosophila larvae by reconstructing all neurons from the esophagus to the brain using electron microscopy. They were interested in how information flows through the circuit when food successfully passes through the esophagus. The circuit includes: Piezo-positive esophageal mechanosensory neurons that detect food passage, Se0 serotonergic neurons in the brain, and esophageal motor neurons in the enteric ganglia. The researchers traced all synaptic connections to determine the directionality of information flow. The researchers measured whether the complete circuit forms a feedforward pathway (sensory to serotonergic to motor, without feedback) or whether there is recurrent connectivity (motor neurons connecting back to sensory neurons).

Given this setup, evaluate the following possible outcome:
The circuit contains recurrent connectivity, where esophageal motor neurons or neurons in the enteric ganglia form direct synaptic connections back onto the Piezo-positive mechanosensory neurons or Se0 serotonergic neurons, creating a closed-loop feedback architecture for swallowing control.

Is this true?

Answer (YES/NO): YES